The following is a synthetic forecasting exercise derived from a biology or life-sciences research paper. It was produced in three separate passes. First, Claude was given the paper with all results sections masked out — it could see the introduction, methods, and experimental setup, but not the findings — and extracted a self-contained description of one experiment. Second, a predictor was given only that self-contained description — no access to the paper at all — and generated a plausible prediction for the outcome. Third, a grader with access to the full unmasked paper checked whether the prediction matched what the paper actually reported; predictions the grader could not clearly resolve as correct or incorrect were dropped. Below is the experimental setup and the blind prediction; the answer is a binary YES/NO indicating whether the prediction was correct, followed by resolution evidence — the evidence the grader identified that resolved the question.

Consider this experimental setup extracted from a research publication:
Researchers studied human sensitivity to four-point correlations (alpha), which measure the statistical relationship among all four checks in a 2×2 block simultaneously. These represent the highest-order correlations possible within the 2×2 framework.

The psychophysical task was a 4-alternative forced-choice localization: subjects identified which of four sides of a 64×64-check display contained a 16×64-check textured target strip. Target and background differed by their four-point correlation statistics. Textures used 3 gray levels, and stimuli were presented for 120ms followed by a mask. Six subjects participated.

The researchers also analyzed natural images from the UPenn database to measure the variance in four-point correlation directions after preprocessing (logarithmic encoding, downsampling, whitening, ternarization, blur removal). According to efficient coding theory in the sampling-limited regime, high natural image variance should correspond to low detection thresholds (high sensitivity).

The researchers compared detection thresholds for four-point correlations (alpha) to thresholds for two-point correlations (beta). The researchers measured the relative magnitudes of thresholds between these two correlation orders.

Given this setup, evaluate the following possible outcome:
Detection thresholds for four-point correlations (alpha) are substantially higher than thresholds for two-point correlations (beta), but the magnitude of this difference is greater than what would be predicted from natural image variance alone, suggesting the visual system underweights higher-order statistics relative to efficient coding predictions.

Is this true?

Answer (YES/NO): NO